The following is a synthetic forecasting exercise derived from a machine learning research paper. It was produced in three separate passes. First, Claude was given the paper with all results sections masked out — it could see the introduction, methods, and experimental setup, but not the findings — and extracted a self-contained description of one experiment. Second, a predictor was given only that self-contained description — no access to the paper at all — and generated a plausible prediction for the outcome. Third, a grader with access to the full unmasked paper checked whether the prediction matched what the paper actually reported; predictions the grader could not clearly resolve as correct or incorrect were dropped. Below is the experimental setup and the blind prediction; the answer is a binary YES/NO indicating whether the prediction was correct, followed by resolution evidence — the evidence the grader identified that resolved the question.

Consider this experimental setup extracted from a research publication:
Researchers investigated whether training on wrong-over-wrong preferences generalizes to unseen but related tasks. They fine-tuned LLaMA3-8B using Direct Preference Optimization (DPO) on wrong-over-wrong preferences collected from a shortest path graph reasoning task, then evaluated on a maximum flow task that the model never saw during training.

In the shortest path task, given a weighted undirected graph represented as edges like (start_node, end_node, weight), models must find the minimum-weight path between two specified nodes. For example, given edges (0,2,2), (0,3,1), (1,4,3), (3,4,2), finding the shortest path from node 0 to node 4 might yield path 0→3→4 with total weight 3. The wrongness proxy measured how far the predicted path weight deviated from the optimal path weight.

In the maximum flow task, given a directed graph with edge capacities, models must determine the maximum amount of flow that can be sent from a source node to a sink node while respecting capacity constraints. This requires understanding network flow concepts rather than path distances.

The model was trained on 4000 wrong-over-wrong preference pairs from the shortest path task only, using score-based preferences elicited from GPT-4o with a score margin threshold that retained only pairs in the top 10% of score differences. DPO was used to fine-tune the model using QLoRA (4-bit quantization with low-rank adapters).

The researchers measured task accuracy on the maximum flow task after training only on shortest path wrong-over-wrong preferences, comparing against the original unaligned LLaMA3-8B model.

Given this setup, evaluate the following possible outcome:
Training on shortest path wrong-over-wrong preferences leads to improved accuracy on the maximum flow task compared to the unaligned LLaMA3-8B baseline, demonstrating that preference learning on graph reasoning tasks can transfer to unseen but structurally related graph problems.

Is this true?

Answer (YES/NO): YES